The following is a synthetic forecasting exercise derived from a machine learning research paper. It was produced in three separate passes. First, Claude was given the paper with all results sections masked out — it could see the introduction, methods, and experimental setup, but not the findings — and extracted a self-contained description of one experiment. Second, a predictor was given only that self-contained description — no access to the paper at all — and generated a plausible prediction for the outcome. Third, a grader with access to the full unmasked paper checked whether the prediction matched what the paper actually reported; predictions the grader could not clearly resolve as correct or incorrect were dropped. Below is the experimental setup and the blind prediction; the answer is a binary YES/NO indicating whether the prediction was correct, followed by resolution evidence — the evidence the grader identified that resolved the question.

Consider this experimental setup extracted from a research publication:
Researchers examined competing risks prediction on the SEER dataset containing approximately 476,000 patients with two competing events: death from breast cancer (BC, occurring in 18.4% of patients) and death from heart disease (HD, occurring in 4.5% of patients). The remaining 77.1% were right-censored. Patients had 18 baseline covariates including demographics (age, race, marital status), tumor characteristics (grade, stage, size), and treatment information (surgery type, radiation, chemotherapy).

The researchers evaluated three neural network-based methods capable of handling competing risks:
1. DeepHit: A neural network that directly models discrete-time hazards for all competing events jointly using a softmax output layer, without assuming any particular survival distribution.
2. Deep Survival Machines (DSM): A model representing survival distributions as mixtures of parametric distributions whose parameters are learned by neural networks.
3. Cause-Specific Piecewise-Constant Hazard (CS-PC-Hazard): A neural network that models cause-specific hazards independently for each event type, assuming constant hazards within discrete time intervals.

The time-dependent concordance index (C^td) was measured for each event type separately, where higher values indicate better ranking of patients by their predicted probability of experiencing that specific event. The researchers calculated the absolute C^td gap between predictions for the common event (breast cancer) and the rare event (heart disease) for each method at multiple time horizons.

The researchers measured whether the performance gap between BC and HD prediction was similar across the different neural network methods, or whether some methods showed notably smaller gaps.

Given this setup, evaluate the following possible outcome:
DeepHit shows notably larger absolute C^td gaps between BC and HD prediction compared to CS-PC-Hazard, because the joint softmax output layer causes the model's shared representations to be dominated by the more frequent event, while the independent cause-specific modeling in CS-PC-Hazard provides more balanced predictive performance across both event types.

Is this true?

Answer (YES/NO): YES